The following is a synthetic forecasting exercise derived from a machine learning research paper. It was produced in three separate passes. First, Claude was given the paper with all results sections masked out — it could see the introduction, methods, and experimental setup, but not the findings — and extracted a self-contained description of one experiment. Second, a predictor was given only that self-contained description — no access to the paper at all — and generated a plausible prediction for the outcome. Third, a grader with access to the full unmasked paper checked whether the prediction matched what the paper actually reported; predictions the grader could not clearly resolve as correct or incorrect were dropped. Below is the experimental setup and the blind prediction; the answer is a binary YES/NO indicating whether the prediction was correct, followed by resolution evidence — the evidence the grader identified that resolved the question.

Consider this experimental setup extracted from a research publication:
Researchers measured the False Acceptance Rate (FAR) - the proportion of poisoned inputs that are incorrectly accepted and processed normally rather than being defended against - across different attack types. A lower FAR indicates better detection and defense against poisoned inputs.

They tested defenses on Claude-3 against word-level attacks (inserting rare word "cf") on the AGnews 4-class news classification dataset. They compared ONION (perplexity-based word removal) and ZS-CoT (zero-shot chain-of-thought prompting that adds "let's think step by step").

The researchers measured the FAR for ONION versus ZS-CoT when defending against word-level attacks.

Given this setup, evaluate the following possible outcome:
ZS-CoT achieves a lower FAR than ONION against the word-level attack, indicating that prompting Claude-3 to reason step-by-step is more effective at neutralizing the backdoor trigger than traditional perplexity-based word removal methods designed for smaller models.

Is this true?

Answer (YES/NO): YES